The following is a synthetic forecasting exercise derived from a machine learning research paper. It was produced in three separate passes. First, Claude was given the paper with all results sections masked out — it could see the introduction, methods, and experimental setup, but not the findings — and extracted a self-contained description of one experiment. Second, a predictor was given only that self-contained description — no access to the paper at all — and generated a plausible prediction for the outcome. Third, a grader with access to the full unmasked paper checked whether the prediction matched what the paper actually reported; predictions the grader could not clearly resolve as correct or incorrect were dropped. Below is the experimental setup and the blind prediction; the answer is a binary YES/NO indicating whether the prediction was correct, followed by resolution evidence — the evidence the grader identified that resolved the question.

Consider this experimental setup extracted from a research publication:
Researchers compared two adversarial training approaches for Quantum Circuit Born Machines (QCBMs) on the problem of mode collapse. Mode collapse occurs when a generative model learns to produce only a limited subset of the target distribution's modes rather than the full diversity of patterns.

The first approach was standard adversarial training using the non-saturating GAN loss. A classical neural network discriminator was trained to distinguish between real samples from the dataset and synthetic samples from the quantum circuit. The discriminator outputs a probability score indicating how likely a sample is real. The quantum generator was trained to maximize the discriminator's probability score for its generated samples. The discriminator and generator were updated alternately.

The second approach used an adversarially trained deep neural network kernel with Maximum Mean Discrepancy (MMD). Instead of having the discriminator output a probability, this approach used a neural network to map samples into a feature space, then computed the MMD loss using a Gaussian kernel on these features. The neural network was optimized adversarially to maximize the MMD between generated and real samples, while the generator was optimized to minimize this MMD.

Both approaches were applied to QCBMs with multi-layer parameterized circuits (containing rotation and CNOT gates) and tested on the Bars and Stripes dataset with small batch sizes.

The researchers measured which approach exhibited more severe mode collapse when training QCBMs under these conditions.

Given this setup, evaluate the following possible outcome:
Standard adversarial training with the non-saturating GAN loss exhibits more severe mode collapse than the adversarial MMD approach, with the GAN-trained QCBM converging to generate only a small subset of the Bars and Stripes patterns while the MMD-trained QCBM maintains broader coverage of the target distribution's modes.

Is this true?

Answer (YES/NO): YES